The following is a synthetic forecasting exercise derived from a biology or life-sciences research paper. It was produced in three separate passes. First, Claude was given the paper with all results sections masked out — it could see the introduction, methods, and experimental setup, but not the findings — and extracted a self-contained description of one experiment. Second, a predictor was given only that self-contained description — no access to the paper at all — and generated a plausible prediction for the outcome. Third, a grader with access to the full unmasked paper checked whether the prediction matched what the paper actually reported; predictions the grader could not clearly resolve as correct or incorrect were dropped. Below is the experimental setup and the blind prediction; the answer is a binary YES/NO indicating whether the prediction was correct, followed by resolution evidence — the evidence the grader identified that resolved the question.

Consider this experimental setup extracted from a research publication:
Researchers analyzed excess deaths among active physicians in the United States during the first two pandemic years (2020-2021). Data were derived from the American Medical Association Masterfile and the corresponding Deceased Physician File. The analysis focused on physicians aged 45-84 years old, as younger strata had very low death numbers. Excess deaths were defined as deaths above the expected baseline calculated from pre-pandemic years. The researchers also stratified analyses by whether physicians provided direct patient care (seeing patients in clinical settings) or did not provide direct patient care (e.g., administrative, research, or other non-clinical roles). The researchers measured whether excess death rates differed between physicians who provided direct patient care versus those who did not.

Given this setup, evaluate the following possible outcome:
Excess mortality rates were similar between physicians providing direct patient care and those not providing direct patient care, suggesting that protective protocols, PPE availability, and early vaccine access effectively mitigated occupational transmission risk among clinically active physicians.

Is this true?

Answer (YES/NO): NO